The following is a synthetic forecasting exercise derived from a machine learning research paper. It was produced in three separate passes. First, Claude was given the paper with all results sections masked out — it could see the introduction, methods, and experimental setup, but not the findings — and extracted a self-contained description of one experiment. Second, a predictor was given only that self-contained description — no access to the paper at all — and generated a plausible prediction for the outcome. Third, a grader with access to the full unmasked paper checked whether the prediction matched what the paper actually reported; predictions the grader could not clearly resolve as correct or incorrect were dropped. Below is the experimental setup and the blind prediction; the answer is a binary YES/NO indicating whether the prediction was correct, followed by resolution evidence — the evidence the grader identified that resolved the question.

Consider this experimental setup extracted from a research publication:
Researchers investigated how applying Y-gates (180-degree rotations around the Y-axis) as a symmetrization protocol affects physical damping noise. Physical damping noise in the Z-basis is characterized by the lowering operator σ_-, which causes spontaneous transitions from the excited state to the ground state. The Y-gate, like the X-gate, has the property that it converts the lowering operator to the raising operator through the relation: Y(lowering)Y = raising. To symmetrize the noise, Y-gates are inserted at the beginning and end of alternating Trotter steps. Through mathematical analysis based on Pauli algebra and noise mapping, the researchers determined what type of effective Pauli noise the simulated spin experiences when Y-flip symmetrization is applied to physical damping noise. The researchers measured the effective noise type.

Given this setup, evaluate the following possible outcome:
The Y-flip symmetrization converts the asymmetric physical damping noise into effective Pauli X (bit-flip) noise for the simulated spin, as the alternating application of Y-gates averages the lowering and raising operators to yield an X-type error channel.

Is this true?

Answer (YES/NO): NO